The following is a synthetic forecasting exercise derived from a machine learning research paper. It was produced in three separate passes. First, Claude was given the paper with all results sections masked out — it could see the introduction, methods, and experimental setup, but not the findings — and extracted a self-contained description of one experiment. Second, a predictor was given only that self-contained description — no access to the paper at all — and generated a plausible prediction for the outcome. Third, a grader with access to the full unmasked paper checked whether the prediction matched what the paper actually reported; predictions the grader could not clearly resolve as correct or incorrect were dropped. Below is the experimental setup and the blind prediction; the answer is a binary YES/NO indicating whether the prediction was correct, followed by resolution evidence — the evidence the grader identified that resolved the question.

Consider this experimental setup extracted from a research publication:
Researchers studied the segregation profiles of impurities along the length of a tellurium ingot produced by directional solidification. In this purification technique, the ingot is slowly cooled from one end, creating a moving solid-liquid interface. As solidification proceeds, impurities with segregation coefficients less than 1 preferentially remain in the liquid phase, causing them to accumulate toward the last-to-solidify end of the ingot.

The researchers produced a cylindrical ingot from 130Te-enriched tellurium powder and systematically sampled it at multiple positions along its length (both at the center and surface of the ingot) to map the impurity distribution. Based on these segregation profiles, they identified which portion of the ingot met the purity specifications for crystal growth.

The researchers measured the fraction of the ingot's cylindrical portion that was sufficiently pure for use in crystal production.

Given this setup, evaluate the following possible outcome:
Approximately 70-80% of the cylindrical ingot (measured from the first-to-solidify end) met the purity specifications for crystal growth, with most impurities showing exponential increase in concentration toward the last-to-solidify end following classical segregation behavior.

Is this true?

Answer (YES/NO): YES